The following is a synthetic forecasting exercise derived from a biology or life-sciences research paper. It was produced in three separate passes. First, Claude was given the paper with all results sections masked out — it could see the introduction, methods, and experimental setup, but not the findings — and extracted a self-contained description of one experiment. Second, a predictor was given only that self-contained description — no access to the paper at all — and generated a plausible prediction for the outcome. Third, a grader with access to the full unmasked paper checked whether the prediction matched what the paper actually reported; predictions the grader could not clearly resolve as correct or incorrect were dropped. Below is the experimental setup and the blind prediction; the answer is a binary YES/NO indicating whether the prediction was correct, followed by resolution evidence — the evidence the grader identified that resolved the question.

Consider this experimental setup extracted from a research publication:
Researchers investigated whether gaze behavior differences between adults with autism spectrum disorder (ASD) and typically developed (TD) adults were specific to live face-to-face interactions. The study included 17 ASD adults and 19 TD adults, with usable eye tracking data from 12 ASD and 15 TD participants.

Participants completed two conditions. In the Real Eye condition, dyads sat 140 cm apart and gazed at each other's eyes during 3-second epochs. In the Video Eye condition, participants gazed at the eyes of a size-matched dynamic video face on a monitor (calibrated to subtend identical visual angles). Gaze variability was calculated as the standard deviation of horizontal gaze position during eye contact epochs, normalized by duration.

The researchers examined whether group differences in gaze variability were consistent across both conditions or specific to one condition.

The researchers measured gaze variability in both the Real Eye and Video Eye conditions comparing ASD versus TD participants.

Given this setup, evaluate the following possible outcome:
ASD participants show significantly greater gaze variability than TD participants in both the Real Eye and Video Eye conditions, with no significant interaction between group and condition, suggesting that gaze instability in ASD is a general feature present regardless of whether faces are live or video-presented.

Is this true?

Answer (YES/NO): YES